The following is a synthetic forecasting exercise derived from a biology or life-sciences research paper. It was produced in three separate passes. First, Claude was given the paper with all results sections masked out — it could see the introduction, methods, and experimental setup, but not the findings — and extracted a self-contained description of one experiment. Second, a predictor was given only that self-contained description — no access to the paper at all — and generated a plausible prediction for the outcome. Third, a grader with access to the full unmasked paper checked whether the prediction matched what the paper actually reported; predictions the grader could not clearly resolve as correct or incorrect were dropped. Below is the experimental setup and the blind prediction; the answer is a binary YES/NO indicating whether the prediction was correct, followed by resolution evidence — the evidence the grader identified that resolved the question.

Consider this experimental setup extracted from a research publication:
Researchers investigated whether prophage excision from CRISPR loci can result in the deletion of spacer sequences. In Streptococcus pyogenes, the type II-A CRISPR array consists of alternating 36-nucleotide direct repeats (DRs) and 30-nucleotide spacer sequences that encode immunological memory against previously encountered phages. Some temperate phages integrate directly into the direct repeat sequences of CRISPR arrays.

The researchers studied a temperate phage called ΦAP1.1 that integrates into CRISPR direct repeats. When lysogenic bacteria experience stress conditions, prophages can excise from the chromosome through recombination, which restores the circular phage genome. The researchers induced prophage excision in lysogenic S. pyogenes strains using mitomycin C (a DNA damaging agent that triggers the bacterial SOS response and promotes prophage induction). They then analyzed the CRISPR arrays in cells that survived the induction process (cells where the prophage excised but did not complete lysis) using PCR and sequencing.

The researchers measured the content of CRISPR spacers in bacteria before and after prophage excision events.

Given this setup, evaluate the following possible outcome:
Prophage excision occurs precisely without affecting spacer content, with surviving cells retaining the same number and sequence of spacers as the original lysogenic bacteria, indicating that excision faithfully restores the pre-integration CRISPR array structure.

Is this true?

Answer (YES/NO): NO